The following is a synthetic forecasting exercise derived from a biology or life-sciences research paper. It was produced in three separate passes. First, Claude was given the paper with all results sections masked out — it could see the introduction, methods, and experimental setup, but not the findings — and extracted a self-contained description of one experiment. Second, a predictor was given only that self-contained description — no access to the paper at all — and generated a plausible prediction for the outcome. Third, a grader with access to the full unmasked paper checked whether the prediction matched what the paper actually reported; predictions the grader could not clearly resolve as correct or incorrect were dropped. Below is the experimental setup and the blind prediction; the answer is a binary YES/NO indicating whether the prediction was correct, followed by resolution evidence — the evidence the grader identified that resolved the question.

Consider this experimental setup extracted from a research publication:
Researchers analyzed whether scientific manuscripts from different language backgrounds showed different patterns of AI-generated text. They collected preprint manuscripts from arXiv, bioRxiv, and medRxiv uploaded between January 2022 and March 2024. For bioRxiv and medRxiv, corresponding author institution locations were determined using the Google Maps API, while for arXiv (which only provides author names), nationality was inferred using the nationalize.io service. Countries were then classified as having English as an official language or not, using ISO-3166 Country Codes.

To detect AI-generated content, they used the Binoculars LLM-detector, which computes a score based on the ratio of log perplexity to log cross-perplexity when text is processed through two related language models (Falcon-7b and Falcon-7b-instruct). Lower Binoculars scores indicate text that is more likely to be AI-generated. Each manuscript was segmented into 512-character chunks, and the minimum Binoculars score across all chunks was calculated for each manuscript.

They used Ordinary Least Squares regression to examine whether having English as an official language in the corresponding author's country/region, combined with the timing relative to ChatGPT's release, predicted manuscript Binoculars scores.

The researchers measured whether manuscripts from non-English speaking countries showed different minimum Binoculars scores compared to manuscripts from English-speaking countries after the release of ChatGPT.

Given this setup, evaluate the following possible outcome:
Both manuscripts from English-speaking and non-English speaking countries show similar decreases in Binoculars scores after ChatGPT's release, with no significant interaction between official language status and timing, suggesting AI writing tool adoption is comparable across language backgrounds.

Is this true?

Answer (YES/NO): NO